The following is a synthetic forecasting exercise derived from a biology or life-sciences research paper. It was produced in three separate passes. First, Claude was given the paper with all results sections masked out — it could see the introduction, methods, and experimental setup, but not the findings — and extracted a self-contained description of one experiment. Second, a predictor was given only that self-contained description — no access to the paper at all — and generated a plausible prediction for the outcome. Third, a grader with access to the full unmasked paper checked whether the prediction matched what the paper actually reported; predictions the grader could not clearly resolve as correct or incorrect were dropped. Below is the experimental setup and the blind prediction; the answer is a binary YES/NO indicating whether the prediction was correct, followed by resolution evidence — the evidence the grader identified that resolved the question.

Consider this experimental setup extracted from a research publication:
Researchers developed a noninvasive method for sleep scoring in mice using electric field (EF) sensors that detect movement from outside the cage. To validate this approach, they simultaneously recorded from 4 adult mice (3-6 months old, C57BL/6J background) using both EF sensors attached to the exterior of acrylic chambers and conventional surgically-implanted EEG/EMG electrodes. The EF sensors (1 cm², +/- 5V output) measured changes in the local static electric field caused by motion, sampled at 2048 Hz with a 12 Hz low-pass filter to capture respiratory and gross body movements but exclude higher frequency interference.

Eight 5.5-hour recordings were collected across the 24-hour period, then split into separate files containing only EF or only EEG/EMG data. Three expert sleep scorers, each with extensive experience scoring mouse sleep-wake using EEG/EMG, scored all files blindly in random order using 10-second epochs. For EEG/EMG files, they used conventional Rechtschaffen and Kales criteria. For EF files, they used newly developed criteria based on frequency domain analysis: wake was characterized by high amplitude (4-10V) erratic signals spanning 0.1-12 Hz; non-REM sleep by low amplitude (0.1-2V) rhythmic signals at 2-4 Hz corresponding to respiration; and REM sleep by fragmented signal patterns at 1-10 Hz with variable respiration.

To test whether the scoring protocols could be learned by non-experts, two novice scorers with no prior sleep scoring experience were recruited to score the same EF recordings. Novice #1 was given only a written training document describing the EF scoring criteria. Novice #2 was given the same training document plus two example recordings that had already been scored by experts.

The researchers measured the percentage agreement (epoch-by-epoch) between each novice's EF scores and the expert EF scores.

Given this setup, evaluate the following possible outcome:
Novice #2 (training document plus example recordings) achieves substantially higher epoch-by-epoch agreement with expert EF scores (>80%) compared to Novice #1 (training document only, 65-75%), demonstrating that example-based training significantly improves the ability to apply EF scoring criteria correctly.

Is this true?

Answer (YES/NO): NO